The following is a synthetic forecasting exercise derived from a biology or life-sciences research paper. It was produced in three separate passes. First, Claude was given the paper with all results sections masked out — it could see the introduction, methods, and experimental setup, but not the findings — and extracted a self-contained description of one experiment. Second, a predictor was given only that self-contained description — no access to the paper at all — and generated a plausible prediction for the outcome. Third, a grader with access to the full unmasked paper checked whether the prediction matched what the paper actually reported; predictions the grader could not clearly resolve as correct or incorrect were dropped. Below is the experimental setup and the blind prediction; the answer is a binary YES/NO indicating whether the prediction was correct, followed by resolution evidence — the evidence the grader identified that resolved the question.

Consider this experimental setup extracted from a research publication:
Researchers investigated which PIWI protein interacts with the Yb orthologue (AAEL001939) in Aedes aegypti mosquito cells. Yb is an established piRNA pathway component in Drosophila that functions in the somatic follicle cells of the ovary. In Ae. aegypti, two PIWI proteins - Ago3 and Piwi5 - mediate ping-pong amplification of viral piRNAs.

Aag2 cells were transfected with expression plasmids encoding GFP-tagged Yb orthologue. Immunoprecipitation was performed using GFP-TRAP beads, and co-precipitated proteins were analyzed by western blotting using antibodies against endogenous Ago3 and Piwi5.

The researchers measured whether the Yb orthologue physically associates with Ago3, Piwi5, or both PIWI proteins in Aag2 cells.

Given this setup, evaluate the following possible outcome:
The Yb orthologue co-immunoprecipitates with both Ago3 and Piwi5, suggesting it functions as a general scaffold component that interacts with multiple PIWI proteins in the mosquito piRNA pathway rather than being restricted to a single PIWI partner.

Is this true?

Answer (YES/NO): NO